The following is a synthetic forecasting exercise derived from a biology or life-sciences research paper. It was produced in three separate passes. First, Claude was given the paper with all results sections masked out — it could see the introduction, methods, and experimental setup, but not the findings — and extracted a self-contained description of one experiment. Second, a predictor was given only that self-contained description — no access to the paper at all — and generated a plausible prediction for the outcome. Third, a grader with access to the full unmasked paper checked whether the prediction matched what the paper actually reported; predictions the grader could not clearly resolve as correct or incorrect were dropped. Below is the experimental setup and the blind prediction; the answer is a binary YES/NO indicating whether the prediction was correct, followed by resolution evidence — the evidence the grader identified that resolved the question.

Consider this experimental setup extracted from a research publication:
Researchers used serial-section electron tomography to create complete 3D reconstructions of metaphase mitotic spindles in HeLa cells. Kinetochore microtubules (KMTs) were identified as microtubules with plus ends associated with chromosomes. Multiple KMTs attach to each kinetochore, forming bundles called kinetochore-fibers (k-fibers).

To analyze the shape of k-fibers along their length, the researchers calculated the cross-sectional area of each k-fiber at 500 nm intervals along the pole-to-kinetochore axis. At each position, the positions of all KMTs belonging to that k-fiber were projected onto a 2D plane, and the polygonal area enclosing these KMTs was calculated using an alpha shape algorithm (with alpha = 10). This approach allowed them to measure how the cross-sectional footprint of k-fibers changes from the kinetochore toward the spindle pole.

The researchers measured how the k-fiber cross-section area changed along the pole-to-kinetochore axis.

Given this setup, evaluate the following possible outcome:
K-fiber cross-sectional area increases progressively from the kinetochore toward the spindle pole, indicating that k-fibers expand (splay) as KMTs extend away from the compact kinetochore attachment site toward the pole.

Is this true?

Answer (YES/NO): NO